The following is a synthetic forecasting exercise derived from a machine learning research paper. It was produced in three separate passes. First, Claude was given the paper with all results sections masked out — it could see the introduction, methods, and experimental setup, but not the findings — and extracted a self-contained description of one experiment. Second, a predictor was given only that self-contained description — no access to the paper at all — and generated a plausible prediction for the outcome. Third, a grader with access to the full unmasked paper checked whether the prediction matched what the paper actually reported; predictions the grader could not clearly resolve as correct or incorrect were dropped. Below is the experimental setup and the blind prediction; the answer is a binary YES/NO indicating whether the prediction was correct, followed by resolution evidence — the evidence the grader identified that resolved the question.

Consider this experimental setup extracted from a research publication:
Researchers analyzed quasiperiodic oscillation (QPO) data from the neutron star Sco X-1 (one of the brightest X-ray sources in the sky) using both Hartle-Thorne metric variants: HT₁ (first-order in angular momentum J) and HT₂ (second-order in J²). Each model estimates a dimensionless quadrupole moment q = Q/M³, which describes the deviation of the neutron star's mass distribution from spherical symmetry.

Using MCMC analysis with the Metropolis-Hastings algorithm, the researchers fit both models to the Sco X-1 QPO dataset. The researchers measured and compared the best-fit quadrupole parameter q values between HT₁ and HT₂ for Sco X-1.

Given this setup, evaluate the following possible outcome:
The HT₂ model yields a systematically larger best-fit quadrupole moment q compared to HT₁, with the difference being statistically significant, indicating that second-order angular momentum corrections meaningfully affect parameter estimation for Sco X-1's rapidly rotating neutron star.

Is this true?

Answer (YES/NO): YES